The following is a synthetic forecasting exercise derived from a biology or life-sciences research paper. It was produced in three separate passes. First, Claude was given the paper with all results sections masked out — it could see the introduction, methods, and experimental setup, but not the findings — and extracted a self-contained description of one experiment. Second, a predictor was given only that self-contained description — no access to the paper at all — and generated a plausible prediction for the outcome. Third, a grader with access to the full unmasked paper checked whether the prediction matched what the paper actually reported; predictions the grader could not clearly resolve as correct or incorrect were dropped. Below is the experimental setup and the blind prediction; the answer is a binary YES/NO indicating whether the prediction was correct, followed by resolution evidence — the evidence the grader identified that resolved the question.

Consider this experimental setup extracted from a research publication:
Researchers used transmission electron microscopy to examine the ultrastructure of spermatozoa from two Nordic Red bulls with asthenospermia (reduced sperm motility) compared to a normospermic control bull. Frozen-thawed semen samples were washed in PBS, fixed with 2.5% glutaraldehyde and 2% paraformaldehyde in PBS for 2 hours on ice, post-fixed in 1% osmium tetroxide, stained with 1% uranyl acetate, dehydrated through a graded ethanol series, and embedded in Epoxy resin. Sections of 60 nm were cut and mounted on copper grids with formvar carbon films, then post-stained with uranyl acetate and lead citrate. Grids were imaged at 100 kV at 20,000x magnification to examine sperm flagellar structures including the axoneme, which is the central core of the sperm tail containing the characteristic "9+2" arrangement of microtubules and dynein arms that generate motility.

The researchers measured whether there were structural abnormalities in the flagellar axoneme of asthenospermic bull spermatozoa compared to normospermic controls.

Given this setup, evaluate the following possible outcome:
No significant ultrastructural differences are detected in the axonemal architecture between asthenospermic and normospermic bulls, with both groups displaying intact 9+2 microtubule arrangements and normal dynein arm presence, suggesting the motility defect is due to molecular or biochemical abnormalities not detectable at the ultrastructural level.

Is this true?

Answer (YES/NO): YES